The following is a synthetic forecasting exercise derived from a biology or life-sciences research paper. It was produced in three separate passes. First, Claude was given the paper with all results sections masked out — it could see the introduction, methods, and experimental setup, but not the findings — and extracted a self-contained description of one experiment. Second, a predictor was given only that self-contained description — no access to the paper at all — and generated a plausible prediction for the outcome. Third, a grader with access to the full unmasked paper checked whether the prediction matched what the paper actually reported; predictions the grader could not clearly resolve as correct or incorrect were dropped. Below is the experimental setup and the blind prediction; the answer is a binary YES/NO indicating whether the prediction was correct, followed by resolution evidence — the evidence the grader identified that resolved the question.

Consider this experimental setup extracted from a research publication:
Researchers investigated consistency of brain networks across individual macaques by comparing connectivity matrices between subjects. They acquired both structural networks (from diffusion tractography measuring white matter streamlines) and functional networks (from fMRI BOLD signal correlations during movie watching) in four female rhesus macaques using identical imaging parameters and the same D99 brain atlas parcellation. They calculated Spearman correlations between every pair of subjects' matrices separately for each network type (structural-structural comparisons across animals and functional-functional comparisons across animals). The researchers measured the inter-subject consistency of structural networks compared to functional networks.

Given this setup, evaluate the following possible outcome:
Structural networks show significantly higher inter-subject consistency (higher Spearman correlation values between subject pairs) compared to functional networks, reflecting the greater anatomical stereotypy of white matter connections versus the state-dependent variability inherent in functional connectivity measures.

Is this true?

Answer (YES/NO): YES